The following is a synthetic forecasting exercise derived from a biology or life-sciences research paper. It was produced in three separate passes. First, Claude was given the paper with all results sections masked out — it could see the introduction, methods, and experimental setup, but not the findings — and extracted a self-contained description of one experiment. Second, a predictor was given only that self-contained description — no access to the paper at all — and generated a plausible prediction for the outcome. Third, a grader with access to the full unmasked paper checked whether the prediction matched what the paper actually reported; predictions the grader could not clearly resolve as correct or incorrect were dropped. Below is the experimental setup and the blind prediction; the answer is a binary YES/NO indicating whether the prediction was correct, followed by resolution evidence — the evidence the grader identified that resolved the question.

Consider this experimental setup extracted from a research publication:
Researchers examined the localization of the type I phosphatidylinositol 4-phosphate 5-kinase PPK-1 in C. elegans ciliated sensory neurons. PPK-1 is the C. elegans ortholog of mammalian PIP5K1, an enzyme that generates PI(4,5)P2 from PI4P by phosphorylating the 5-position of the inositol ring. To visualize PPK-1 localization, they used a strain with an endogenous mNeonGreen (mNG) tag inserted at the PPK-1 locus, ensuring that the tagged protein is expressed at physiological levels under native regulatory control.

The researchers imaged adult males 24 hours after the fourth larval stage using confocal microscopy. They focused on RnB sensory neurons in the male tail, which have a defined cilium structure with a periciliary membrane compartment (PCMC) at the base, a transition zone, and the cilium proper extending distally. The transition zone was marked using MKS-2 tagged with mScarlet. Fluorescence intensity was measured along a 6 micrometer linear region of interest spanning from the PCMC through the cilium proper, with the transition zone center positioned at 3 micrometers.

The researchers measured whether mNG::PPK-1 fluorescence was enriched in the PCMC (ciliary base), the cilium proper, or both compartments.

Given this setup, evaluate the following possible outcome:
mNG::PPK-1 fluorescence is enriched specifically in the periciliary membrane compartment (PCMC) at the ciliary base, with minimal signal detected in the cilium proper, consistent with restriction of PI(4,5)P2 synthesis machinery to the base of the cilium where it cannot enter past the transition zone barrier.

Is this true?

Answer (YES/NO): YES